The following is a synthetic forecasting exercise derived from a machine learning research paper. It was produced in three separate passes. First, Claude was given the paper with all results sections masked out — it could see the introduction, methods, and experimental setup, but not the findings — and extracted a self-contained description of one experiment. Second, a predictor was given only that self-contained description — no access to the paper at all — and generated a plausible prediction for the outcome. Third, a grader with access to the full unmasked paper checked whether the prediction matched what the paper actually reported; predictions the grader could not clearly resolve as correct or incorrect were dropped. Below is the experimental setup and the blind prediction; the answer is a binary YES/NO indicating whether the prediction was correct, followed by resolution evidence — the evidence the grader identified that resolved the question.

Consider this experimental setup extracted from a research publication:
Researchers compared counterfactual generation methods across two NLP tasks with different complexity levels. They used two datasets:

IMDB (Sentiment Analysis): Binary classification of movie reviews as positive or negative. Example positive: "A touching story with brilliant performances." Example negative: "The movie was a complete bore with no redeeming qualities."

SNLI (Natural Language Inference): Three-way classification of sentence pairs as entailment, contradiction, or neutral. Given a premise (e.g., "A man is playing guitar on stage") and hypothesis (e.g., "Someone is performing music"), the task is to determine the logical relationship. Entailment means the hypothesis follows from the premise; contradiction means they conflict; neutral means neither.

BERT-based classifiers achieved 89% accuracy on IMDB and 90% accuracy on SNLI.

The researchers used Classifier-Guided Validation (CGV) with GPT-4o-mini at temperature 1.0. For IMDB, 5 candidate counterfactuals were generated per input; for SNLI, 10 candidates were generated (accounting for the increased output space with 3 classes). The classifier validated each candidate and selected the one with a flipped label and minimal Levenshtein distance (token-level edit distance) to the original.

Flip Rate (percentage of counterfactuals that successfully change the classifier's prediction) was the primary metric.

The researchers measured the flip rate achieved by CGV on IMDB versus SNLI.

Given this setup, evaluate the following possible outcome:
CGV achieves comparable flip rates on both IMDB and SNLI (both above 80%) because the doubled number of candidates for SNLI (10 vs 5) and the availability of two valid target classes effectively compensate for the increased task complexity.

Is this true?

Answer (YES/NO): NO